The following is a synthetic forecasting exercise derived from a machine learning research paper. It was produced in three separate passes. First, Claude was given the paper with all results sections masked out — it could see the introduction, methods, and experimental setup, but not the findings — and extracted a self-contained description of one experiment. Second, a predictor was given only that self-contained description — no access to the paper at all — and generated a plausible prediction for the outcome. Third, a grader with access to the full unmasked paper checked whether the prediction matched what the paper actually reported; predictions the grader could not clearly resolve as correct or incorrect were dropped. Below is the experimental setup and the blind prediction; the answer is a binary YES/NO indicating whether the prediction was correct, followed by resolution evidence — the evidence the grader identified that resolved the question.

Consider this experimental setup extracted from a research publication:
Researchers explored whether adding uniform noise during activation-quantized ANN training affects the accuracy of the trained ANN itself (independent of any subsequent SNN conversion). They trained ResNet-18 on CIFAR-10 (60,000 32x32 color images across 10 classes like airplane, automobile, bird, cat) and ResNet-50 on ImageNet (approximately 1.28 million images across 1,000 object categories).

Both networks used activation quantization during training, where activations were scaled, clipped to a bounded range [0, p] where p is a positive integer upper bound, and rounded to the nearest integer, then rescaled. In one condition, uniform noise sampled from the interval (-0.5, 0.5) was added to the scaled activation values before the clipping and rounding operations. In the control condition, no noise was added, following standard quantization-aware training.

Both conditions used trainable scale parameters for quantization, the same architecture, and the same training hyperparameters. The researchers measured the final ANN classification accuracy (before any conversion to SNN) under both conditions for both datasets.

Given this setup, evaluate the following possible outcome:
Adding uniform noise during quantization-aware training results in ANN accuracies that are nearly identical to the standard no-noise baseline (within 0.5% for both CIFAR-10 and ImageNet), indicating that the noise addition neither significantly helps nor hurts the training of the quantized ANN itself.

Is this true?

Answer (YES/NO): NO